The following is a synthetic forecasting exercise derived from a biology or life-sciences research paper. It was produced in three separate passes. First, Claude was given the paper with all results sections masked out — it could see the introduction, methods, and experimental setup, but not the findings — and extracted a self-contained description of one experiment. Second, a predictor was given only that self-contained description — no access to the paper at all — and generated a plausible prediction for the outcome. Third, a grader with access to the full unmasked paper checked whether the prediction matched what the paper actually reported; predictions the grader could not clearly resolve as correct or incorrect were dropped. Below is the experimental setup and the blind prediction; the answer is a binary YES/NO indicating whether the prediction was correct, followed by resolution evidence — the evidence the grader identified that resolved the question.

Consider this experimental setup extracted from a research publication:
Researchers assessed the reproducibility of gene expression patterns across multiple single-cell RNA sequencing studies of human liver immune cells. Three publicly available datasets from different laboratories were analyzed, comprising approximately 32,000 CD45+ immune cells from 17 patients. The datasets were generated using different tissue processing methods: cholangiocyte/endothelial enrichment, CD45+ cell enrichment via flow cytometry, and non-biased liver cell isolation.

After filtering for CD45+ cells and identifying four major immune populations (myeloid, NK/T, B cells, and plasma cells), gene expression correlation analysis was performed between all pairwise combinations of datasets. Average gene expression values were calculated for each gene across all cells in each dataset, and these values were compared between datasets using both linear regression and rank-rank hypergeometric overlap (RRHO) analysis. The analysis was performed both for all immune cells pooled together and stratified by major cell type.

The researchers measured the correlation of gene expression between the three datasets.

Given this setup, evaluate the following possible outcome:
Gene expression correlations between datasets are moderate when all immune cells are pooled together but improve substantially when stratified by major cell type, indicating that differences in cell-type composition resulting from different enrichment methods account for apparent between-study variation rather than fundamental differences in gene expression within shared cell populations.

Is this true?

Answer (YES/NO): NO